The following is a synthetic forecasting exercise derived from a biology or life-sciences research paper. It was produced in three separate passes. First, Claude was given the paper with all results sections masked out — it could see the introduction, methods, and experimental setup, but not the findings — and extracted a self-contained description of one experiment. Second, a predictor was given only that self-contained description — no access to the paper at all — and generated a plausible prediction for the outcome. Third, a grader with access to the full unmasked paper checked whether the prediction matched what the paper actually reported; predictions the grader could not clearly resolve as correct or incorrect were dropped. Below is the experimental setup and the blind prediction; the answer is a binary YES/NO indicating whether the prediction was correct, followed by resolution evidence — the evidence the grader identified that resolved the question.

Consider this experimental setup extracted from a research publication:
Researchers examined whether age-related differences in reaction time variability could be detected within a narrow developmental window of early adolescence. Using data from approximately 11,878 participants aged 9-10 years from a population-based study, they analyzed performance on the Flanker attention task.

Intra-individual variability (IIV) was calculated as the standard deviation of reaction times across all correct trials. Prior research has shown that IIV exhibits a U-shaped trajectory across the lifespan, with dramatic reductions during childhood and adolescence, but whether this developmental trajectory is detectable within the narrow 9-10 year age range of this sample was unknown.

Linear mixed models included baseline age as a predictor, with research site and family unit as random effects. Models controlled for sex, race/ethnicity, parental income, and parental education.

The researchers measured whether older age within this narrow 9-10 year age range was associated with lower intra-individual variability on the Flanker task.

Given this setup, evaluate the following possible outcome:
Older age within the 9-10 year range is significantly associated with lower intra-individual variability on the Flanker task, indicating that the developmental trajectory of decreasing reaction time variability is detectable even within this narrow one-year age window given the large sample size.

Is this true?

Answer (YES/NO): YES